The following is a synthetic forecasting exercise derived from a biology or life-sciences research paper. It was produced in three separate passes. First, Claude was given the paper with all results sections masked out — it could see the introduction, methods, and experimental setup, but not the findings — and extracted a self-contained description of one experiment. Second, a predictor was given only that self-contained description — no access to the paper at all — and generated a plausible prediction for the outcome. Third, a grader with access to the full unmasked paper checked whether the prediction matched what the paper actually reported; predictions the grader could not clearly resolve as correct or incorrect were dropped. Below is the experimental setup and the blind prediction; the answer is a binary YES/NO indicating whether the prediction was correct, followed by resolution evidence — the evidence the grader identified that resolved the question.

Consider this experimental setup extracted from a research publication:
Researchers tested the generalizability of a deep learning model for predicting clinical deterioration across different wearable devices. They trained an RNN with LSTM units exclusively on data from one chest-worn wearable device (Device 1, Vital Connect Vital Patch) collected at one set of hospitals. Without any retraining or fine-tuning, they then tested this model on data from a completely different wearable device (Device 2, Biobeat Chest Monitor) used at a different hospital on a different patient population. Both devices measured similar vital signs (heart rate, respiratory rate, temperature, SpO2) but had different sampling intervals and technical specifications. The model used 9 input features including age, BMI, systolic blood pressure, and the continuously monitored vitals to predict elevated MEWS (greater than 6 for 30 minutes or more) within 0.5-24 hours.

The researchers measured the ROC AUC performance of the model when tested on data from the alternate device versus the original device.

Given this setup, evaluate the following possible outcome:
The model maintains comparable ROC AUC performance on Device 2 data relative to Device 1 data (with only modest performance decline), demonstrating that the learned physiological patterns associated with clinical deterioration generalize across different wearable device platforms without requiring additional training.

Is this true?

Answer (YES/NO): YES